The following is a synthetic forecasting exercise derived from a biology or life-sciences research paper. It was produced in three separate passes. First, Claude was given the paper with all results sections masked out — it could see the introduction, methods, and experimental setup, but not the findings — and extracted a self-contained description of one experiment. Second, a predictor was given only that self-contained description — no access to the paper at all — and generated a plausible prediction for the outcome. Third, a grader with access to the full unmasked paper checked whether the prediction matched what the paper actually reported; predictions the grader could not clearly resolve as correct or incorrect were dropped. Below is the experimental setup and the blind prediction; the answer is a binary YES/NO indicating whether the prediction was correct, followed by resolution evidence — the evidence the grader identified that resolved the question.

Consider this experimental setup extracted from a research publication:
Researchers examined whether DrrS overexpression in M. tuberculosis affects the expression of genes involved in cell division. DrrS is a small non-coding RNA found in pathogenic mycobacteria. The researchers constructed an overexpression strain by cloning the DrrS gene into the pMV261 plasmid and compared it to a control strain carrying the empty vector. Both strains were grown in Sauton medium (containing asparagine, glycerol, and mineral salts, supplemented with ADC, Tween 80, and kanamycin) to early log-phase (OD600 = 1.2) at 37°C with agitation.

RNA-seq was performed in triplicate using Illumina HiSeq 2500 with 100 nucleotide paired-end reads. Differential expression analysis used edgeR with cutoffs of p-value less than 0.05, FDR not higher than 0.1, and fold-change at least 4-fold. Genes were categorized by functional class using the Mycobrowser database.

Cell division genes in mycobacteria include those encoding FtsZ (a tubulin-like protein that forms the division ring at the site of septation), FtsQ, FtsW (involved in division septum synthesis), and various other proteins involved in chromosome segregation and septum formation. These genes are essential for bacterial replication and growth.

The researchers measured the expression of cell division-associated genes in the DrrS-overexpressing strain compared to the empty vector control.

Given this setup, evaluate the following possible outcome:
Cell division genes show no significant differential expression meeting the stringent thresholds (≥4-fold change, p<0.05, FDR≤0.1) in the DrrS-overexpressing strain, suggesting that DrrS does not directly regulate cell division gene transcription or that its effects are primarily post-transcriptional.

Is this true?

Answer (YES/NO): NO